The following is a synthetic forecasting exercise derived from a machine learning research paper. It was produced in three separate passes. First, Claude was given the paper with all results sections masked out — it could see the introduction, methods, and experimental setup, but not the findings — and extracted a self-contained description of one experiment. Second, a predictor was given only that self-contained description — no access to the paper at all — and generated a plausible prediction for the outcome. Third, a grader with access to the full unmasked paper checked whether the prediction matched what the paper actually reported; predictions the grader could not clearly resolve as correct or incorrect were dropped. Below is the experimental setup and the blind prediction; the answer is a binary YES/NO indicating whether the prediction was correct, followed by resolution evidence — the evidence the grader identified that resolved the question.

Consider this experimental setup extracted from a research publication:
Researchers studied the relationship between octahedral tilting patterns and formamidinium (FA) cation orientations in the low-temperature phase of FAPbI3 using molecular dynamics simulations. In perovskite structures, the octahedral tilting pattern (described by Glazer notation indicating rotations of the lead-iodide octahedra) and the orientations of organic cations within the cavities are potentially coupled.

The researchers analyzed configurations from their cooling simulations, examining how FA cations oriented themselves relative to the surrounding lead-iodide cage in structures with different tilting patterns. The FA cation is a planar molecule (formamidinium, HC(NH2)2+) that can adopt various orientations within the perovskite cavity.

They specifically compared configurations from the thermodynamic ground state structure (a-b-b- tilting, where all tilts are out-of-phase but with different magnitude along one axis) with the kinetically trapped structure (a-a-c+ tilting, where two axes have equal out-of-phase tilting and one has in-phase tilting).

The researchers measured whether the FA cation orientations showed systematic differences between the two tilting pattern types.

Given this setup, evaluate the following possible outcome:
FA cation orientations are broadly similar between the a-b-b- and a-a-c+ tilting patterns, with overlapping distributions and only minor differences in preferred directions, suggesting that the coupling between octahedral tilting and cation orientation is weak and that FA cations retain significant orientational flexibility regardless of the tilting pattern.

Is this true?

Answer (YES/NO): NO